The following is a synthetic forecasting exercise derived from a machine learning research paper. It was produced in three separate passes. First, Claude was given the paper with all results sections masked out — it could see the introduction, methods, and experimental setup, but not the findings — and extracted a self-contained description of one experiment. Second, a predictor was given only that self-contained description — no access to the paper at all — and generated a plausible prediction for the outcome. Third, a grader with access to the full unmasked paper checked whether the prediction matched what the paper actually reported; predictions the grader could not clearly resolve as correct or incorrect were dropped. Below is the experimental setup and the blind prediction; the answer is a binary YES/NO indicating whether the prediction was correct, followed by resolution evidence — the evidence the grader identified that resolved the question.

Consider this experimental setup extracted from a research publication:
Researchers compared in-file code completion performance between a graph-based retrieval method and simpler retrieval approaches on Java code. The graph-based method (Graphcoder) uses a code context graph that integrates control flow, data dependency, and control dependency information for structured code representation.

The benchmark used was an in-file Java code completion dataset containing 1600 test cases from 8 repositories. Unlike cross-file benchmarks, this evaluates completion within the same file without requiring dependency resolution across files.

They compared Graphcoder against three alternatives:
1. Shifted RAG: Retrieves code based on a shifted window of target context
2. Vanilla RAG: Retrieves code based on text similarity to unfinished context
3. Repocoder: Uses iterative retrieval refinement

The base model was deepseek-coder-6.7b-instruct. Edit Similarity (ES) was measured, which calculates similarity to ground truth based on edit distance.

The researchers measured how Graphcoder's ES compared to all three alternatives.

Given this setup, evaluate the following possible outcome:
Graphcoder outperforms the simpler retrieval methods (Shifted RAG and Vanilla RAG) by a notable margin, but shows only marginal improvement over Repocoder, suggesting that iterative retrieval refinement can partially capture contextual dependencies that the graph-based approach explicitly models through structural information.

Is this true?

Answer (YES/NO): NO